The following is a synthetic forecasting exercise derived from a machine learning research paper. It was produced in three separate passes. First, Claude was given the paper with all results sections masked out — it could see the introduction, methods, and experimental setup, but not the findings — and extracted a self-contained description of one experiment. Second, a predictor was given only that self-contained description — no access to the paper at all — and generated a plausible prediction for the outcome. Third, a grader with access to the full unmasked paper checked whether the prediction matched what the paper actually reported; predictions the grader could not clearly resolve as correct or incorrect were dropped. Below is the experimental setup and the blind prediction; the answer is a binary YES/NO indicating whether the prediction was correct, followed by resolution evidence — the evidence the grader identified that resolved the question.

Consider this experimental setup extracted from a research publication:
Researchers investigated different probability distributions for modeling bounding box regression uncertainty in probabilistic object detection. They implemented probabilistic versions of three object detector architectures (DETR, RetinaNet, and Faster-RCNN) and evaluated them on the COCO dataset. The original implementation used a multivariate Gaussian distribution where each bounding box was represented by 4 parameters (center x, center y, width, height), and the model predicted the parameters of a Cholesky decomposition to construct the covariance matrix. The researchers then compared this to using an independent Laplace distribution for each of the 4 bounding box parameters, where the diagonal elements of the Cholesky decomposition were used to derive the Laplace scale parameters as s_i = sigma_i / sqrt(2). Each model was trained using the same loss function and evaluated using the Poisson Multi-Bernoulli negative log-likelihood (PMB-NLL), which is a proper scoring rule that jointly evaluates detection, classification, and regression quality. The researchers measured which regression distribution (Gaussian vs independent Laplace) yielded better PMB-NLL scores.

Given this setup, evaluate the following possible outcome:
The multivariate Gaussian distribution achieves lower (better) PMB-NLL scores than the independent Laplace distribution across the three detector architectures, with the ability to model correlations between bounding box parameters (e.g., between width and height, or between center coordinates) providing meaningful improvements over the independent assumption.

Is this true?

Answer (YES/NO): NO